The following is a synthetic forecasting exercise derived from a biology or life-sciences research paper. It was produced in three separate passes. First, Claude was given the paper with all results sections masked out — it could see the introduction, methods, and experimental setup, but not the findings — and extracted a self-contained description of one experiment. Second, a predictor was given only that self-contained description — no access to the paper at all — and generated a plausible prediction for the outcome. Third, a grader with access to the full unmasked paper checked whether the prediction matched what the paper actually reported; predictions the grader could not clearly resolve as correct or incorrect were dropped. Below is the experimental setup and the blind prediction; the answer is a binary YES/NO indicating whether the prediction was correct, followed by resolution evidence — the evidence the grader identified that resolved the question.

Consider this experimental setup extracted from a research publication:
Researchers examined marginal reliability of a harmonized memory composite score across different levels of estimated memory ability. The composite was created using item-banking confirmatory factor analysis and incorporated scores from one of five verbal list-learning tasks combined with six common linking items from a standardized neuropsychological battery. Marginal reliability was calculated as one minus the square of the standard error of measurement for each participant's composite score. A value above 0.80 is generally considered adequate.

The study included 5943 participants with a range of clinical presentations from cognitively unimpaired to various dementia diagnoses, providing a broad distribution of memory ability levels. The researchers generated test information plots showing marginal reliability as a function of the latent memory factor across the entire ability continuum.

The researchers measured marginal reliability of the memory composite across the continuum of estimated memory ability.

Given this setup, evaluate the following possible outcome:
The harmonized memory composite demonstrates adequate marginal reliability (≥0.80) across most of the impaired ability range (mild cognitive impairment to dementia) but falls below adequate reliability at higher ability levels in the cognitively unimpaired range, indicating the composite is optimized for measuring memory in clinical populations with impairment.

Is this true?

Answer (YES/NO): NO